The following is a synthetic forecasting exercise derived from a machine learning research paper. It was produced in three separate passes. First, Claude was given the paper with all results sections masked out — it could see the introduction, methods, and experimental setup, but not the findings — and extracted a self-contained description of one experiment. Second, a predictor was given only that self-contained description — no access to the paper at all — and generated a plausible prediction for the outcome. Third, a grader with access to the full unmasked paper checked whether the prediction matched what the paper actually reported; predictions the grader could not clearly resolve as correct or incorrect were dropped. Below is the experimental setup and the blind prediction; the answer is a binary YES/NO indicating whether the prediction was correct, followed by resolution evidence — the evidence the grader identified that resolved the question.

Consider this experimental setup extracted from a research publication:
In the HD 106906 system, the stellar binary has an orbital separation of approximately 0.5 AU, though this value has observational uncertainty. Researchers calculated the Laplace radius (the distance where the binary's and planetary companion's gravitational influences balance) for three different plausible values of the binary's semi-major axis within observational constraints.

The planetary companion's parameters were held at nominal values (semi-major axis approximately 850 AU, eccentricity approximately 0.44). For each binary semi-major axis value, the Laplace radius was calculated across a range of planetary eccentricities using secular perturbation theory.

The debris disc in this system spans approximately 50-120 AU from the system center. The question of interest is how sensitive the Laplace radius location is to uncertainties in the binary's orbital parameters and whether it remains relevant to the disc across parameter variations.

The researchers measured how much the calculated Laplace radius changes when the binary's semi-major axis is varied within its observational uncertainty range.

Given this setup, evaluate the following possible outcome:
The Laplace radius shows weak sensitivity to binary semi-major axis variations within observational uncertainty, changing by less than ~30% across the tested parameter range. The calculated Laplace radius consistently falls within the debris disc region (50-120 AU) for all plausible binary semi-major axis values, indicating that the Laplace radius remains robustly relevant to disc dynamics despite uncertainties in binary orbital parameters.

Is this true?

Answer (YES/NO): YES